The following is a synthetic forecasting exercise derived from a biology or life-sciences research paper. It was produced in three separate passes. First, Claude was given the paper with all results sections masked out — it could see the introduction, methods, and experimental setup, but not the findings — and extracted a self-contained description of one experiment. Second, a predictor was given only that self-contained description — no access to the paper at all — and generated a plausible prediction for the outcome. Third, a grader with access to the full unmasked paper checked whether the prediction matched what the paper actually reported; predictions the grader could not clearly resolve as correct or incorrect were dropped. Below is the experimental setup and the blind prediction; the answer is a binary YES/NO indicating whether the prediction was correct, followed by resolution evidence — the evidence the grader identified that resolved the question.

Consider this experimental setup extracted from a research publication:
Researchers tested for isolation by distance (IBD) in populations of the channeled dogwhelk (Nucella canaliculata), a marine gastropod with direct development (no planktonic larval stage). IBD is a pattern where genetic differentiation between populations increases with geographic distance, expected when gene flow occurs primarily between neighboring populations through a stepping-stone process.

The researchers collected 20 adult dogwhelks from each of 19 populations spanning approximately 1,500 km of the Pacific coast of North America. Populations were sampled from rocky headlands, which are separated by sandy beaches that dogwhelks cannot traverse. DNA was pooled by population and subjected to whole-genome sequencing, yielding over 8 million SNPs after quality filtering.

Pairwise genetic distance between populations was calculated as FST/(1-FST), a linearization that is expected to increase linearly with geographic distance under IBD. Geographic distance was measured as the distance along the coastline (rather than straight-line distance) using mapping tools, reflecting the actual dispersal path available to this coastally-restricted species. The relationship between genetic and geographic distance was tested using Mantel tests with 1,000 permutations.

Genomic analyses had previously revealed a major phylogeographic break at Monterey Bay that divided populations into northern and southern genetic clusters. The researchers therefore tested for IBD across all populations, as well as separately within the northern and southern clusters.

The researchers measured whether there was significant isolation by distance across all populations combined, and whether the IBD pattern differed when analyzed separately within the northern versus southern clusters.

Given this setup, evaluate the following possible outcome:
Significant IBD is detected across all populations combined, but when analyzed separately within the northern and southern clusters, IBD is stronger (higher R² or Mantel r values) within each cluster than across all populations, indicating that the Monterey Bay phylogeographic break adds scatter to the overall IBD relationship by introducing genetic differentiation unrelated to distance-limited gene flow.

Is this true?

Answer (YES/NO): NO